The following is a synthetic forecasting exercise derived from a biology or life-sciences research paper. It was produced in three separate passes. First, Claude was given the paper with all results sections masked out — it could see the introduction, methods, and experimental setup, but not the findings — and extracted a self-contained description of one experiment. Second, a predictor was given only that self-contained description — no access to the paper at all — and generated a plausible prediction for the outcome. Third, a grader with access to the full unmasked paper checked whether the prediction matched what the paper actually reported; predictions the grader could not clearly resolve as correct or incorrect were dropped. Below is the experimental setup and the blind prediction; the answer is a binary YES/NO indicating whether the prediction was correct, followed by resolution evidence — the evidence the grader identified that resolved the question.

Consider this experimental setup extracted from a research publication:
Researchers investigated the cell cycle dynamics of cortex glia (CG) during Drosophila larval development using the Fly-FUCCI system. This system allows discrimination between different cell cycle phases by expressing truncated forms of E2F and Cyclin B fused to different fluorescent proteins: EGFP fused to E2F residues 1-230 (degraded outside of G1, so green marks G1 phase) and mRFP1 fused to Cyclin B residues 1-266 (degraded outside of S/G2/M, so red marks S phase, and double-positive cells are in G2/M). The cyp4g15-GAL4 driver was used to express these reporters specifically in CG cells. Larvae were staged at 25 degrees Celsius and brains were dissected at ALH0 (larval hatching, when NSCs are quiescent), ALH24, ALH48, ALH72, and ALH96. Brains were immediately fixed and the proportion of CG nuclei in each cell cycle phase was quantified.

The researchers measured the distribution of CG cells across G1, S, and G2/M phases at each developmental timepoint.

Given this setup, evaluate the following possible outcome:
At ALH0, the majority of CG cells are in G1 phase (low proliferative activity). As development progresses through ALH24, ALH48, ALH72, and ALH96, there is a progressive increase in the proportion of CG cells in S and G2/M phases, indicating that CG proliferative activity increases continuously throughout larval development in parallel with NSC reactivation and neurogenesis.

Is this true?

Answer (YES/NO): NO